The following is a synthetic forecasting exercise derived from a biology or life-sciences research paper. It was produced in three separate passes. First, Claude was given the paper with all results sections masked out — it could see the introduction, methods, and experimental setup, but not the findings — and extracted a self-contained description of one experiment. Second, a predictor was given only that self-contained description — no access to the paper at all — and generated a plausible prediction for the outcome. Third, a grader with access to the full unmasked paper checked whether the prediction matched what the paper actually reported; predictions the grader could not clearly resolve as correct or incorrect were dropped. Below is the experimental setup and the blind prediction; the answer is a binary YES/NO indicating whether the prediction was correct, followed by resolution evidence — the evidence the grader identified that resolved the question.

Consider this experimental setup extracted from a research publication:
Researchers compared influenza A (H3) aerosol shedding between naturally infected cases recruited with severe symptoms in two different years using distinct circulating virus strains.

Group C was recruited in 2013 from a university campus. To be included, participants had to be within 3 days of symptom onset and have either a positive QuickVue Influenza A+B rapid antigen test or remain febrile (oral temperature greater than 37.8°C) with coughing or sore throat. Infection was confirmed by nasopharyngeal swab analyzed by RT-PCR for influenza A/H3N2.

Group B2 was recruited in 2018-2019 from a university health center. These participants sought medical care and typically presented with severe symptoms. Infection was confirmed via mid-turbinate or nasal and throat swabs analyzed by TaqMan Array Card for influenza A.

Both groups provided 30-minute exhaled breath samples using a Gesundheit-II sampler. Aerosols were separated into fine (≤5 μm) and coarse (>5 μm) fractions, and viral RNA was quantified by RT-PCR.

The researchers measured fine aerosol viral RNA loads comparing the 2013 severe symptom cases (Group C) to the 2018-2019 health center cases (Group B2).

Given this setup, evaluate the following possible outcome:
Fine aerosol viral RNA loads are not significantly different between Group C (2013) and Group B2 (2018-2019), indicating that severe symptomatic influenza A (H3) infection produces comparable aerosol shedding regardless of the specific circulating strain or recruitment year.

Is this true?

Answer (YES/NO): NO